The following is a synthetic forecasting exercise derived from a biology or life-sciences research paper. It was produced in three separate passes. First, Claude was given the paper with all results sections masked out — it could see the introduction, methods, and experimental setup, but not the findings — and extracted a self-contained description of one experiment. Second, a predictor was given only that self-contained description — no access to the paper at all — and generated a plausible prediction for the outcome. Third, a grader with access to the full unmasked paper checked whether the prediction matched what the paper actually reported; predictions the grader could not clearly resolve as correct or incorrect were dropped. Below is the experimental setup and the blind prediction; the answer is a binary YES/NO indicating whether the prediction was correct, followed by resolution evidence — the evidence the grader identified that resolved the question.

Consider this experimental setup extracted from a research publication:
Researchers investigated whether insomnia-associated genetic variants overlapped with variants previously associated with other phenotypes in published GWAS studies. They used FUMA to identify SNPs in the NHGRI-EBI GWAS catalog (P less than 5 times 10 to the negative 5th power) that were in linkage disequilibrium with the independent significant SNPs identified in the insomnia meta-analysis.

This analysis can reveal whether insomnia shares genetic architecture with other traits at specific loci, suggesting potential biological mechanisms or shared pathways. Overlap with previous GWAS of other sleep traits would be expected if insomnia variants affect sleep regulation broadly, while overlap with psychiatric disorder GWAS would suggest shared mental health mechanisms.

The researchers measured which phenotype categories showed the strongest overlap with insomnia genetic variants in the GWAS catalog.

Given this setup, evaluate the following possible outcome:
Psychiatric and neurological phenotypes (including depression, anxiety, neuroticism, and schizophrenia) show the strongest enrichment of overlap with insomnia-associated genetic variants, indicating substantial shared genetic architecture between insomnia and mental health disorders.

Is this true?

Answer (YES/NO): YES